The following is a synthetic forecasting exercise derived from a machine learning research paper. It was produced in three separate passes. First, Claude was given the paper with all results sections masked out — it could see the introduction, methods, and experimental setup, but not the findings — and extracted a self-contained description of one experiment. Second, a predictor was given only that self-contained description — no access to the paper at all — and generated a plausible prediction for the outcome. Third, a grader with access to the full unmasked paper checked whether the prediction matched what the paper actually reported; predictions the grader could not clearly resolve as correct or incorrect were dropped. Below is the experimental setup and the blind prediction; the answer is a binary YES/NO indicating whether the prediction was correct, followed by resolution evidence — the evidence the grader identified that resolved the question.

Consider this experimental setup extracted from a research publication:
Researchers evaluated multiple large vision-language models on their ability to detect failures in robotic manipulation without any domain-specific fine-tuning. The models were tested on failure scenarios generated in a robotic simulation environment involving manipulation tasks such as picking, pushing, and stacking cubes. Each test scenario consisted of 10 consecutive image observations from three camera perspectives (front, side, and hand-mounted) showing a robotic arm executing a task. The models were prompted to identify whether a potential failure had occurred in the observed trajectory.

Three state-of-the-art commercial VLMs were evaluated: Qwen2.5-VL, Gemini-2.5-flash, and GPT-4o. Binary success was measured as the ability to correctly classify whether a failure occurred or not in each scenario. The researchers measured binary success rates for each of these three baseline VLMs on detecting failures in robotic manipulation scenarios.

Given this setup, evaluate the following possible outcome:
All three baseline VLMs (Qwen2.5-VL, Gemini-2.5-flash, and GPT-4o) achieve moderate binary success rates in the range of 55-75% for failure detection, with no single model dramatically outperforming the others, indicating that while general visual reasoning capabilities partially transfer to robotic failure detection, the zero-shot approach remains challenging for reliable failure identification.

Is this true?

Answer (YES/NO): NO